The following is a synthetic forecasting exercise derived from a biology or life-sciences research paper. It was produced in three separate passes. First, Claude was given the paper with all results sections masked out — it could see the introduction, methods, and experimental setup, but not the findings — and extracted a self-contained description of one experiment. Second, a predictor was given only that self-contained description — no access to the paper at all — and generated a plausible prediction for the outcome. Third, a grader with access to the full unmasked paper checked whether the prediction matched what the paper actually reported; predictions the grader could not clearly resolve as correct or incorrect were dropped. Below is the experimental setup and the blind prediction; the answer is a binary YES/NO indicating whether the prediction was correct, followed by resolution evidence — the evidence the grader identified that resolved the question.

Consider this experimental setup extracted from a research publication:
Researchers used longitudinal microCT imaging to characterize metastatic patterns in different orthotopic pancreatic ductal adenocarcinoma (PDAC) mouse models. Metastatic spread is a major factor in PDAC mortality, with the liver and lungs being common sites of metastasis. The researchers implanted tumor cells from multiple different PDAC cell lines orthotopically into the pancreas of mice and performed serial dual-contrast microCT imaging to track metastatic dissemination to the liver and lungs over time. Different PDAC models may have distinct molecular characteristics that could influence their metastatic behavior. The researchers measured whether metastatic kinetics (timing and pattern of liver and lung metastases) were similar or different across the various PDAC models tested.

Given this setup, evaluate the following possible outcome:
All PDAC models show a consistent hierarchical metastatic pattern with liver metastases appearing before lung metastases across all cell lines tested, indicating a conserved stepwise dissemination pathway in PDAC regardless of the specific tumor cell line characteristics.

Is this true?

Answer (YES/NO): NO